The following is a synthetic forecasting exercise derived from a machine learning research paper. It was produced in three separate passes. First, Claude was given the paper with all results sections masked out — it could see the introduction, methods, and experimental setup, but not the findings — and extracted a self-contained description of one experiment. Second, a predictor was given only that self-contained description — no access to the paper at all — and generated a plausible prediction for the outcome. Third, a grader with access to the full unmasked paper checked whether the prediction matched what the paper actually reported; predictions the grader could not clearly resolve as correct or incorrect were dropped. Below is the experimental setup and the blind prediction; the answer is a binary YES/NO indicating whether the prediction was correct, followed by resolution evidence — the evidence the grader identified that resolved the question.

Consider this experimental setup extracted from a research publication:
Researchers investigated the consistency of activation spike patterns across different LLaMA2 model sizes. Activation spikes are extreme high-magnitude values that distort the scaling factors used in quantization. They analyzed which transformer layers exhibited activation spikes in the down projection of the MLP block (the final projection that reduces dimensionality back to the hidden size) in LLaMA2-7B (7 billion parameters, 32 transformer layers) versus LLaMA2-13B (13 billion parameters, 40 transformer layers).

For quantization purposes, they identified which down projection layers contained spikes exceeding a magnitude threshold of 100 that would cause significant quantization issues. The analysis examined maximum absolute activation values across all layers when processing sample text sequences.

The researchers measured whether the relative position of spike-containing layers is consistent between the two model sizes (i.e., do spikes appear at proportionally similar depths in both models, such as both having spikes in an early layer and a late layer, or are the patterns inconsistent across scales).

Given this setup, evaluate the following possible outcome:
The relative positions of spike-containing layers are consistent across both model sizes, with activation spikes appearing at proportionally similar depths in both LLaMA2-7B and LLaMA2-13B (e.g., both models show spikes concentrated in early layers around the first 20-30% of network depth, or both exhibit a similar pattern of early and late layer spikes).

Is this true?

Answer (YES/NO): YES